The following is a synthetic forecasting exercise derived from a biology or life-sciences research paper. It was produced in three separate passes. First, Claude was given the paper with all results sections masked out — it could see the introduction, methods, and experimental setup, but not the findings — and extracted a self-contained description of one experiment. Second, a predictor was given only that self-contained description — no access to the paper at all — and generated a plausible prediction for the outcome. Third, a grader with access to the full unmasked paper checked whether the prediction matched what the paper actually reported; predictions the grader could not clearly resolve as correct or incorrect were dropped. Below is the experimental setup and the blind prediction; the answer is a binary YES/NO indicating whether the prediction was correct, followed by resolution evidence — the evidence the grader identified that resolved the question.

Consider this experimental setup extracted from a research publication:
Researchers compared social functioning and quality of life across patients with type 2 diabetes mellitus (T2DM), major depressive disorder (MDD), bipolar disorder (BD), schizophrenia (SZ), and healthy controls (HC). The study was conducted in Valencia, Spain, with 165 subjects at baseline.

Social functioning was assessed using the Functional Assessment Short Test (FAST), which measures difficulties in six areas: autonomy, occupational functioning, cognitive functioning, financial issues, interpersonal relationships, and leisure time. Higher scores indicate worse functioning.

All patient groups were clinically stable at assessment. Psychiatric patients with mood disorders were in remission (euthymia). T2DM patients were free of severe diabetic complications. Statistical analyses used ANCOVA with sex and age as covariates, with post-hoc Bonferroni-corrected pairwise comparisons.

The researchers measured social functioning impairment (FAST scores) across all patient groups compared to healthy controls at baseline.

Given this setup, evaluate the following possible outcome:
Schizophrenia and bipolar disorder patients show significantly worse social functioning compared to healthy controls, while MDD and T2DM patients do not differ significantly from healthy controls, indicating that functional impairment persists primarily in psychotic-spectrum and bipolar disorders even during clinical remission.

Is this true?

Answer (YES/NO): NO